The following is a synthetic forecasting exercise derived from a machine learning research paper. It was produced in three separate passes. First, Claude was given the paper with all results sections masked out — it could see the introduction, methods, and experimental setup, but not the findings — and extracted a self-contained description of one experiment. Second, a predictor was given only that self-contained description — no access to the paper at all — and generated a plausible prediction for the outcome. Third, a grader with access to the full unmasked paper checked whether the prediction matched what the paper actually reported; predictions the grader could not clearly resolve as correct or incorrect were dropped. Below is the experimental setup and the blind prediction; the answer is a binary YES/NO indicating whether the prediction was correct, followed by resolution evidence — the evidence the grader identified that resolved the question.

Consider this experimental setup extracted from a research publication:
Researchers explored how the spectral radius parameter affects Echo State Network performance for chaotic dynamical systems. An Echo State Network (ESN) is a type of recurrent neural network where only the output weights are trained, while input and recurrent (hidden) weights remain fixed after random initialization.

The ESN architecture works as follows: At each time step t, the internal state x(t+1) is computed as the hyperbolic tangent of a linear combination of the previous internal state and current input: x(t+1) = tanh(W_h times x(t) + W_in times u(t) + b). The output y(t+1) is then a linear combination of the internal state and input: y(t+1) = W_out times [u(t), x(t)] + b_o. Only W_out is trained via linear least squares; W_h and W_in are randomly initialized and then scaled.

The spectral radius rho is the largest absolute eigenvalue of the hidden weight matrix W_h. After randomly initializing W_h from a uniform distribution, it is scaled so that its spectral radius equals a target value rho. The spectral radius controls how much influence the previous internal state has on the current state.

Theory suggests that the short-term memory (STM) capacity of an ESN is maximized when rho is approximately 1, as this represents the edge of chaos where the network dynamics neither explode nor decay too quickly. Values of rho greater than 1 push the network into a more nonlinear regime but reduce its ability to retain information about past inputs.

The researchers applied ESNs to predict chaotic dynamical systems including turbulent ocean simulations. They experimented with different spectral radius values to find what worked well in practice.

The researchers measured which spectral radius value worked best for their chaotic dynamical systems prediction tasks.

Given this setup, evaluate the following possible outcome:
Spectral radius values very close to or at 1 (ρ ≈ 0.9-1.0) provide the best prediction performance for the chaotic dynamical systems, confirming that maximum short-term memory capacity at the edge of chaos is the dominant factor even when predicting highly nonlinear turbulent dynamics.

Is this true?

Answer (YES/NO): NO